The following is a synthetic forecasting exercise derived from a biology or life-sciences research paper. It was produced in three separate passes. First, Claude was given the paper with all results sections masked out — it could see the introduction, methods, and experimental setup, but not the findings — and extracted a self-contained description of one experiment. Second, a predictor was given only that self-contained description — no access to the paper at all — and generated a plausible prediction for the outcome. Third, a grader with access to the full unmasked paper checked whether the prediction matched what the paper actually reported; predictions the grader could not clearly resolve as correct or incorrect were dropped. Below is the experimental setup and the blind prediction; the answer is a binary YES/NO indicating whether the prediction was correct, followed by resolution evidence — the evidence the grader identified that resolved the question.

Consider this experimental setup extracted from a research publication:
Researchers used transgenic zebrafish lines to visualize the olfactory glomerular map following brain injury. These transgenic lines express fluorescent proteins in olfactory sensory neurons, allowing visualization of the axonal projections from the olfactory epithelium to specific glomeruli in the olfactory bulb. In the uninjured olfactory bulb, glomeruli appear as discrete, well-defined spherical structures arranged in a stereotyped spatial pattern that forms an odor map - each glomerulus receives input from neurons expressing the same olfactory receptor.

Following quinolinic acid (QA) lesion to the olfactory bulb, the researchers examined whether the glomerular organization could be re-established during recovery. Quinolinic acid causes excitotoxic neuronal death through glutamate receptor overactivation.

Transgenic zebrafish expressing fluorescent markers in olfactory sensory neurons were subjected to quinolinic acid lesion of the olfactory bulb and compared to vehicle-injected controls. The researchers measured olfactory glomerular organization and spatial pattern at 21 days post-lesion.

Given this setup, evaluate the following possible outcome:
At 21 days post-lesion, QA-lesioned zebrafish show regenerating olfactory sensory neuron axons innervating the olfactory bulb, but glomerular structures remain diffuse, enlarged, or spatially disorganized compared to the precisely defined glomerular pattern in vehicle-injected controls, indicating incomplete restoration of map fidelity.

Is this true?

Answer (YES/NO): NO